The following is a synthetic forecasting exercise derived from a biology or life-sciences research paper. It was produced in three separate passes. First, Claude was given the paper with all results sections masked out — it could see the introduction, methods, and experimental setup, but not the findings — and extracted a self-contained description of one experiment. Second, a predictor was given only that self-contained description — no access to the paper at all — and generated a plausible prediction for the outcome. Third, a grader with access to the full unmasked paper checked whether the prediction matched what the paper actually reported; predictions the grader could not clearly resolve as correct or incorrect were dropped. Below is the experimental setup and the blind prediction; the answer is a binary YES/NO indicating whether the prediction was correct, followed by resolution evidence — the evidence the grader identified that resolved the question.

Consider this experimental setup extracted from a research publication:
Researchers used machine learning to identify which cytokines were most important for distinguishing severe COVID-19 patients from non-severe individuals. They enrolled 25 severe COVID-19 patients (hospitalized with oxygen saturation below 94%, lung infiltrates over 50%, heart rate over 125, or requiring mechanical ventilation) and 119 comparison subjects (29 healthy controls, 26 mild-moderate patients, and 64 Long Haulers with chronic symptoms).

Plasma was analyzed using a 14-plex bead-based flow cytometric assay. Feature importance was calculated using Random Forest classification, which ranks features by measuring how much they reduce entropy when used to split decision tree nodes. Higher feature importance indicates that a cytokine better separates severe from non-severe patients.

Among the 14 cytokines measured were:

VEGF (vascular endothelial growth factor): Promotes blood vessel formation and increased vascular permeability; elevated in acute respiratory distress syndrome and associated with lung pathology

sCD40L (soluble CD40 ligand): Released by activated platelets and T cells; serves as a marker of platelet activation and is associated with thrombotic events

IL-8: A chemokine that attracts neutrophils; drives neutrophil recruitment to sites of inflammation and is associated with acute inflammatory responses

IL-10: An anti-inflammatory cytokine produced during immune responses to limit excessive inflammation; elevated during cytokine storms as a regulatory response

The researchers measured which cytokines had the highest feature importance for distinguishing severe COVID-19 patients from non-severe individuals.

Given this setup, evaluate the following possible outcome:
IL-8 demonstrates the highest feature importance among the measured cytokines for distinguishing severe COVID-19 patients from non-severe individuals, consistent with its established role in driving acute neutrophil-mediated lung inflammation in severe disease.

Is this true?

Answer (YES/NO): NO